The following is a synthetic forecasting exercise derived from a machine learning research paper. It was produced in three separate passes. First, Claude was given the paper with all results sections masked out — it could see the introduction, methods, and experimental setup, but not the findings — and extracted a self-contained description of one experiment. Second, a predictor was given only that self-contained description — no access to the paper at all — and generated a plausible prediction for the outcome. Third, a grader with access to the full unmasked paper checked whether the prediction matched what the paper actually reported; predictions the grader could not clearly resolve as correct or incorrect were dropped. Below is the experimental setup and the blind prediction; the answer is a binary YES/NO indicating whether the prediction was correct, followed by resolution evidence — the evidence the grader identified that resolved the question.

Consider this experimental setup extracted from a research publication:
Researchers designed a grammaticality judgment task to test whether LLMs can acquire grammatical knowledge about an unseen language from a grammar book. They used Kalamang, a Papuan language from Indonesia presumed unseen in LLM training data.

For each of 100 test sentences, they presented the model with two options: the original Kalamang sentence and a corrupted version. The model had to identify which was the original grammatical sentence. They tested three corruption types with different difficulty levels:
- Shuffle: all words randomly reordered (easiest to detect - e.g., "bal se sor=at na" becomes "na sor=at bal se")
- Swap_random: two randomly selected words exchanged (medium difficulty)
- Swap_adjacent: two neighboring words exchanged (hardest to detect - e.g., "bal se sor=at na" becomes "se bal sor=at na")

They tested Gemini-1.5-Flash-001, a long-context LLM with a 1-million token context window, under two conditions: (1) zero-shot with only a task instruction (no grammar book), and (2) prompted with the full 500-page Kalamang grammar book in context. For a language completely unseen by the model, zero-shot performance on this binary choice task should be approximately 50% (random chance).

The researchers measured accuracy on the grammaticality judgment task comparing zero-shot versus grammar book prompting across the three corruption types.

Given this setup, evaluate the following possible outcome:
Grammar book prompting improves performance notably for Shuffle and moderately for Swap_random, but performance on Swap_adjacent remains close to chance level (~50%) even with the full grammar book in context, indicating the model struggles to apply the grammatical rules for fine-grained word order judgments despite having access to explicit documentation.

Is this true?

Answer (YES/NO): NO